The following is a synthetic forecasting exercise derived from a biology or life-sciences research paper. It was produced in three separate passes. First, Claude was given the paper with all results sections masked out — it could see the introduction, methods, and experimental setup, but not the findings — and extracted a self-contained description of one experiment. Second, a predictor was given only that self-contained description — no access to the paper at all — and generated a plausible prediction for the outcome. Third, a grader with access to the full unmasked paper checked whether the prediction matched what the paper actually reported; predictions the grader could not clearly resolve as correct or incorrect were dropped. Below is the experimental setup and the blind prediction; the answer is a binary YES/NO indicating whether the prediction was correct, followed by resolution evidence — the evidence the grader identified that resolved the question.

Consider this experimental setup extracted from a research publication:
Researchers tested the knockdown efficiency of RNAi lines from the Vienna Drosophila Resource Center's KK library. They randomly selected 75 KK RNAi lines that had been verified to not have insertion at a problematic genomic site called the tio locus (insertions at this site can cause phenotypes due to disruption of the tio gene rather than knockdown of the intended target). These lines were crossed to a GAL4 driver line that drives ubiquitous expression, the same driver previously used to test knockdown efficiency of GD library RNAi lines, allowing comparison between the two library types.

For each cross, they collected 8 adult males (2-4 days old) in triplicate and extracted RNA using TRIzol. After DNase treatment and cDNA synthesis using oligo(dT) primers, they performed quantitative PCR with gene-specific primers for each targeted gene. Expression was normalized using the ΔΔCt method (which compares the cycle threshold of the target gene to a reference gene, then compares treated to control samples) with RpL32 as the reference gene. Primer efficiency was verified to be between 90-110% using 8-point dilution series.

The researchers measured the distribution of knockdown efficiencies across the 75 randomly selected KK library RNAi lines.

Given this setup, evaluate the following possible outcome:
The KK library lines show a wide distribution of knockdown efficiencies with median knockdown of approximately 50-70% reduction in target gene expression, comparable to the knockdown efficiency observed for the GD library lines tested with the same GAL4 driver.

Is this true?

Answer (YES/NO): NO